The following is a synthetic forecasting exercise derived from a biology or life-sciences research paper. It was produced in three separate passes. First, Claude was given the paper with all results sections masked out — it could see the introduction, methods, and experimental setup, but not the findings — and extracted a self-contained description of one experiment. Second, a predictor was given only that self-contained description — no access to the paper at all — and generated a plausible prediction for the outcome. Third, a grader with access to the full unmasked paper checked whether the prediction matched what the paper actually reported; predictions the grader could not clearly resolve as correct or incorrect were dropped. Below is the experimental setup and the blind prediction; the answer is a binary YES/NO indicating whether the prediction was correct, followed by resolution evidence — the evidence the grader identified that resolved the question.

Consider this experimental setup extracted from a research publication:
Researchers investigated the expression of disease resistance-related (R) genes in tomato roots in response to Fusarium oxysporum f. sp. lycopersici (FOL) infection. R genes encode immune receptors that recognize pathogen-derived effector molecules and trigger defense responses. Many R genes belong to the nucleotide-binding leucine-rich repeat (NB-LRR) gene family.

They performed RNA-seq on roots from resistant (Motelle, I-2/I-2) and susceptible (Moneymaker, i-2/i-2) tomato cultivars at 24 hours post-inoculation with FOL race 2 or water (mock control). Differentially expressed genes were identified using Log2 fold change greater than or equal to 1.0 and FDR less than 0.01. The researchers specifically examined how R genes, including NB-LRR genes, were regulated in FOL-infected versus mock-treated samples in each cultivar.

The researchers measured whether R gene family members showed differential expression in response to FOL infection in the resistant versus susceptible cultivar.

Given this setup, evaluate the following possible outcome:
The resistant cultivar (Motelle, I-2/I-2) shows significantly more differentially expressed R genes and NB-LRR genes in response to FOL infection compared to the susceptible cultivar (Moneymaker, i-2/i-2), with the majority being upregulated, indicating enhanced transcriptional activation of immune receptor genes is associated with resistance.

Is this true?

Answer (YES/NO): YES